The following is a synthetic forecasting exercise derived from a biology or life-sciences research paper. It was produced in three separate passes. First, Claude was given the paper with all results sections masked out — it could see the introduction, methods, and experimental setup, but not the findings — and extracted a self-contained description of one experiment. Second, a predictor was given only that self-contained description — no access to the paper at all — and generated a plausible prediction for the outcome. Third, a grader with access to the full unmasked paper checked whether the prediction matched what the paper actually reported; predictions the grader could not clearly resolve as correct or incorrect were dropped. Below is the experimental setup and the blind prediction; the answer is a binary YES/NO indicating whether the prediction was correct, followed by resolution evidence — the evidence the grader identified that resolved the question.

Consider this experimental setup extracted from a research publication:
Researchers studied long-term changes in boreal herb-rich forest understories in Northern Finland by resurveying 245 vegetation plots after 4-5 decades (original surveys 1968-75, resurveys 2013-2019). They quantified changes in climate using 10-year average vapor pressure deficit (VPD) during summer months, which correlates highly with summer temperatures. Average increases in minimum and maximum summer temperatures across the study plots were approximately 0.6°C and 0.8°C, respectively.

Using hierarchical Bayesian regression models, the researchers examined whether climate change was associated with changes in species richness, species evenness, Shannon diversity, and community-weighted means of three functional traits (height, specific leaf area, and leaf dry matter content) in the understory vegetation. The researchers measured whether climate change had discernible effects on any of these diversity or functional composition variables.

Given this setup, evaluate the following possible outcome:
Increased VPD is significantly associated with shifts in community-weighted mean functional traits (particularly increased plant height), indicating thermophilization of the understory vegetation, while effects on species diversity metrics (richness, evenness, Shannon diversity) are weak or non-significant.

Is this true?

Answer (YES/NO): NO